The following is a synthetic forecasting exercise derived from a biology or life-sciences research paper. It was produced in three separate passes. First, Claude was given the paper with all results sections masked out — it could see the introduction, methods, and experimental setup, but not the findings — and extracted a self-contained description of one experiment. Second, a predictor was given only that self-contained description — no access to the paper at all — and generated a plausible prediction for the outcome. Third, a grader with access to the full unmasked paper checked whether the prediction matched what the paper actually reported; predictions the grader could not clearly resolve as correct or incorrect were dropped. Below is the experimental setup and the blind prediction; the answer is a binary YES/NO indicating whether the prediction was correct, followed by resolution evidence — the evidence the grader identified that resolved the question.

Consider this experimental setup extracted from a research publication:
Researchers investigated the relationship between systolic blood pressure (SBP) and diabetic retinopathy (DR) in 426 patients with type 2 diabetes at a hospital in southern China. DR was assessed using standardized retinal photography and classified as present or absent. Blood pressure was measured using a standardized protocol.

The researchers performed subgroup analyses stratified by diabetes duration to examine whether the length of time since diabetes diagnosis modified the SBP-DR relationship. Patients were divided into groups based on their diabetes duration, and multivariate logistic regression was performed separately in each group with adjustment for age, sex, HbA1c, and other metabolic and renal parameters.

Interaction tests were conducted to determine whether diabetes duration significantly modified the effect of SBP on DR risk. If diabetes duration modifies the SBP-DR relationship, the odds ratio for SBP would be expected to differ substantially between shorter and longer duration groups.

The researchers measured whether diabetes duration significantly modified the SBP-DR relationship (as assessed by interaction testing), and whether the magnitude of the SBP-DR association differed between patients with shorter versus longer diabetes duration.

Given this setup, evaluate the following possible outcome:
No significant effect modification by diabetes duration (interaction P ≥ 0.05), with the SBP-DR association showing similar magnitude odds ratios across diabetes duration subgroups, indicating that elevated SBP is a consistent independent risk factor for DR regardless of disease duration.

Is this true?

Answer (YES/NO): YES